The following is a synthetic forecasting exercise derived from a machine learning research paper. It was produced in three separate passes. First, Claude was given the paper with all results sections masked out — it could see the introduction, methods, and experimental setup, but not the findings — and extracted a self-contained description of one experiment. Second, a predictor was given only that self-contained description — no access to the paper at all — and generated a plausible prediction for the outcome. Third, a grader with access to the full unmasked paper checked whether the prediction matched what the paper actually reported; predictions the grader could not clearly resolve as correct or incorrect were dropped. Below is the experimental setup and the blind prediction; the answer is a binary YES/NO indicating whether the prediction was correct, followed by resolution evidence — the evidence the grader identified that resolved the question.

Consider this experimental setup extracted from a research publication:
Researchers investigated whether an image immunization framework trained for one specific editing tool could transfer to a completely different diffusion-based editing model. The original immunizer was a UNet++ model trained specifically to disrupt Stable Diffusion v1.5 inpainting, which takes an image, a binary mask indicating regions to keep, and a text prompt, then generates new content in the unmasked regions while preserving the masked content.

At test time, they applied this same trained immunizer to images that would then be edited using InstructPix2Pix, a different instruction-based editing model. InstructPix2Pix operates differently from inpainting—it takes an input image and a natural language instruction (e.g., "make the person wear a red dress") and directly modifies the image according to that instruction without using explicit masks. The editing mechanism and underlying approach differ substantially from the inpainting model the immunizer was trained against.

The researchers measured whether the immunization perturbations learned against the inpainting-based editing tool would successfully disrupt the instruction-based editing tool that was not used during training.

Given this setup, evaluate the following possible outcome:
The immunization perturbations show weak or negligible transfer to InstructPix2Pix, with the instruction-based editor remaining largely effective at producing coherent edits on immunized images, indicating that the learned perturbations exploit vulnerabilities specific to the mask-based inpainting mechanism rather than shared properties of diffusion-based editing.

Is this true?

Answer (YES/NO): NO